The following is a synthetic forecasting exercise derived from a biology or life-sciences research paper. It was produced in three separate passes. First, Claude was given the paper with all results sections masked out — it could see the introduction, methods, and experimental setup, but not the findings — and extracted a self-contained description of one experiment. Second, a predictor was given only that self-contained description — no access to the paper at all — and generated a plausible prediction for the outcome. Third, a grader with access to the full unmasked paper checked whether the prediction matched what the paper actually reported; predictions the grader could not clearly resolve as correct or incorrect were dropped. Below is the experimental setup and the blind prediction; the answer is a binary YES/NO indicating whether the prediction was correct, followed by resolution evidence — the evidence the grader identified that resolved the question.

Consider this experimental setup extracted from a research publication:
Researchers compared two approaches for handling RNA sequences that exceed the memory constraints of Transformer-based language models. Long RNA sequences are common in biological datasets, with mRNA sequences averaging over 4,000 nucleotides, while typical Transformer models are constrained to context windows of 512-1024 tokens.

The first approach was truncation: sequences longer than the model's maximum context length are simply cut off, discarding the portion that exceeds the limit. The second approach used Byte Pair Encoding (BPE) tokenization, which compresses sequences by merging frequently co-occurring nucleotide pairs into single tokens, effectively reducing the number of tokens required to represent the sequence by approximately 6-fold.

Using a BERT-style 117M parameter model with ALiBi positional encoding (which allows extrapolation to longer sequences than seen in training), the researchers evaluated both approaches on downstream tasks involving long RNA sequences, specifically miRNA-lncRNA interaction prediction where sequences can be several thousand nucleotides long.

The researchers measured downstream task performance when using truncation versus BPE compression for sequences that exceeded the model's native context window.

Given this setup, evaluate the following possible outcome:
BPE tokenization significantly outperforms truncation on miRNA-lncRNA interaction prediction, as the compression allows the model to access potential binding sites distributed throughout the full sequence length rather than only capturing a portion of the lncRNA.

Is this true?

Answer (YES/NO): YES